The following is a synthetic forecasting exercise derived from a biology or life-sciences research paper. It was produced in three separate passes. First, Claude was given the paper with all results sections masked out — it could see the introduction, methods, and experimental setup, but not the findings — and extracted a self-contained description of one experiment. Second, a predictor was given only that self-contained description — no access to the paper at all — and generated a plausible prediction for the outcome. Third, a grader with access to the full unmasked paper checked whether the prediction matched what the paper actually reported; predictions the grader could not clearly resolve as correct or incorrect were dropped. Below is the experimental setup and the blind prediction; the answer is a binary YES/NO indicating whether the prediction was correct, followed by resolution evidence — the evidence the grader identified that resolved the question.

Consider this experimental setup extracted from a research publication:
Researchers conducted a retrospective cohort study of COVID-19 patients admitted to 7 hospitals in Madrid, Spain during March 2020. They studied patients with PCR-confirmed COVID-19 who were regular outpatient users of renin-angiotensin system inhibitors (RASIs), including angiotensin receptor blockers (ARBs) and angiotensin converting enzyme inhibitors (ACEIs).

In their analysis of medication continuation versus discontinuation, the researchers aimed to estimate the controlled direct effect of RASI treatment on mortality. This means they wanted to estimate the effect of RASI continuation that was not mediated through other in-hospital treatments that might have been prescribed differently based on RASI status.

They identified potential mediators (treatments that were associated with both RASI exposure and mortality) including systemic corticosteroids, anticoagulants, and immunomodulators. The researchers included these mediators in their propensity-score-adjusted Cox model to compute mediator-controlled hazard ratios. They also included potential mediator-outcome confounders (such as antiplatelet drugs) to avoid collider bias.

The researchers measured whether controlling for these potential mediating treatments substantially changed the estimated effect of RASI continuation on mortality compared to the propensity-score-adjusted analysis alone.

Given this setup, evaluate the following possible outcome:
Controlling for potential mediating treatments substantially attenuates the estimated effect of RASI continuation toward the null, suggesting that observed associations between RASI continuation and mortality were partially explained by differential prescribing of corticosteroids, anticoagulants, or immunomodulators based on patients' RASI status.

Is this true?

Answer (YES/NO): NO